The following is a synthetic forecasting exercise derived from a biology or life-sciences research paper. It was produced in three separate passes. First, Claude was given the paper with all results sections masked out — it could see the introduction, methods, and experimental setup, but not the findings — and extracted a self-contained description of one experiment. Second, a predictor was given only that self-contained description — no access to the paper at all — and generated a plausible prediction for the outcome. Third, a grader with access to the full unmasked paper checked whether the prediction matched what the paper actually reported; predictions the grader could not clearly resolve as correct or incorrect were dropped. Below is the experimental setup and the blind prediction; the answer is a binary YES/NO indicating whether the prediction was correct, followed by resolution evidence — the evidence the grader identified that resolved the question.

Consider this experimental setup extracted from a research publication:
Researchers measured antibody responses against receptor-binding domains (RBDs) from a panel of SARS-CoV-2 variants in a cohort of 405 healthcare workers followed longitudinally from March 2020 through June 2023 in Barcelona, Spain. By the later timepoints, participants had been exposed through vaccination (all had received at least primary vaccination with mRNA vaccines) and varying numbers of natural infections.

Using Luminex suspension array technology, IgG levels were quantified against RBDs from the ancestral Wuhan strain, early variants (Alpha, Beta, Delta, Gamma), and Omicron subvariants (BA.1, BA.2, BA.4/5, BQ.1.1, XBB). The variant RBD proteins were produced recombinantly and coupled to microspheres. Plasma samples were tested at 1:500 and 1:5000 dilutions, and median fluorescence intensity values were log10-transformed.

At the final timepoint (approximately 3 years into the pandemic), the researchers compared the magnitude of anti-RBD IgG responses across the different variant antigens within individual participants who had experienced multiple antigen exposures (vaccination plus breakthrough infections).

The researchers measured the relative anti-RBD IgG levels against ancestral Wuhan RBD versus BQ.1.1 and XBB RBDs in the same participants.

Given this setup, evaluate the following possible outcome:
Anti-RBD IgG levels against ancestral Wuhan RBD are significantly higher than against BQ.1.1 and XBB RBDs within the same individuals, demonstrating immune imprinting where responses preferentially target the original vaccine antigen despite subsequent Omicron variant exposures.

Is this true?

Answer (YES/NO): NO